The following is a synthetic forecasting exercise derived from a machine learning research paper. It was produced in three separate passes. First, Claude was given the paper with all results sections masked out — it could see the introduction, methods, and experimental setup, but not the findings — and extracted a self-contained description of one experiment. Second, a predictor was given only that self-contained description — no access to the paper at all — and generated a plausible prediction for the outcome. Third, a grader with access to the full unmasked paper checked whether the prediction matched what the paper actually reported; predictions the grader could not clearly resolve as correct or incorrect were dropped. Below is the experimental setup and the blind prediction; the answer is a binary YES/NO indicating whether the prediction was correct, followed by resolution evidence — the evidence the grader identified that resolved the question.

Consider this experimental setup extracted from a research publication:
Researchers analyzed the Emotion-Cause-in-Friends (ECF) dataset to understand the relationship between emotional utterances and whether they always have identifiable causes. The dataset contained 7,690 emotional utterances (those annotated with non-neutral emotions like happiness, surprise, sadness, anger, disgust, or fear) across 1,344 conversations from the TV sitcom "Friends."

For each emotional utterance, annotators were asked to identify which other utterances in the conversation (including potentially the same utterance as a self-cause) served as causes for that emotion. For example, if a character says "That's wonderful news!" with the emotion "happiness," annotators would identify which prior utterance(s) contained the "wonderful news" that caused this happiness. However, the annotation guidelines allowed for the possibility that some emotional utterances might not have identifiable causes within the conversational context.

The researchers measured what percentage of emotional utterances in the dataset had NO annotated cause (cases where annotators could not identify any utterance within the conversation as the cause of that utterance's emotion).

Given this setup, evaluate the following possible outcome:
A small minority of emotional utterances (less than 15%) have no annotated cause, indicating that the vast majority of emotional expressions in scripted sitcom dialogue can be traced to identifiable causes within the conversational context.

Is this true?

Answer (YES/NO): YES